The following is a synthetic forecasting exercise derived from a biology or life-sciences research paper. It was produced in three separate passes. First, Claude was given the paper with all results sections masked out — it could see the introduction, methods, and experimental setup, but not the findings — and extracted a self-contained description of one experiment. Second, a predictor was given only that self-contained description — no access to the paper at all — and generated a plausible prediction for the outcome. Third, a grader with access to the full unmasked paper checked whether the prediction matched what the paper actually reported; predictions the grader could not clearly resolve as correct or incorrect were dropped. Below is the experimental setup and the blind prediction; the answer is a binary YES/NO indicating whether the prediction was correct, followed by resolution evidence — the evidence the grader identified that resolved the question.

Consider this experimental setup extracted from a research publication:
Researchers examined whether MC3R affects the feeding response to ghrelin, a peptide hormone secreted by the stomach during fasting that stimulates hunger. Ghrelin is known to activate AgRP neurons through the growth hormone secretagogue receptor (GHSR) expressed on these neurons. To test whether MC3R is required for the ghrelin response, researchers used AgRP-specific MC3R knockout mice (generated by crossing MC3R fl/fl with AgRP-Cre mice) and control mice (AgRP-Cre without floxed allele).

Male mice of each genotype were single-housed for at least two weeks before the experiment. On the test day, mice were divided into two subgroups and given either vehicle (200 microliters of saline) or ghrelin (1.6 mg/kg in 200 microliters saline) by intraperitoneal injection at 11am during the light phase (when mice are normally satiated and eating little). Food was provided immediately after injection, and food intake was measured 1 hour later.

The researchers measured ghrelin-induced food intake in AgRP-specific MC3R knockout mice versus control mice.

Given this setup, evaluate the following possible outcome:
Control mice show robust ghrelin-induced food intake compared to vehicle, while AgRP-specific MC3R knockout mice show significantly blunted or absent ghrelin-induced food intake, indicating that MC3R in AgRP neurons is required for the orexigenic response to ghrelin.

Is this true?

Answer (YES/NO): YES